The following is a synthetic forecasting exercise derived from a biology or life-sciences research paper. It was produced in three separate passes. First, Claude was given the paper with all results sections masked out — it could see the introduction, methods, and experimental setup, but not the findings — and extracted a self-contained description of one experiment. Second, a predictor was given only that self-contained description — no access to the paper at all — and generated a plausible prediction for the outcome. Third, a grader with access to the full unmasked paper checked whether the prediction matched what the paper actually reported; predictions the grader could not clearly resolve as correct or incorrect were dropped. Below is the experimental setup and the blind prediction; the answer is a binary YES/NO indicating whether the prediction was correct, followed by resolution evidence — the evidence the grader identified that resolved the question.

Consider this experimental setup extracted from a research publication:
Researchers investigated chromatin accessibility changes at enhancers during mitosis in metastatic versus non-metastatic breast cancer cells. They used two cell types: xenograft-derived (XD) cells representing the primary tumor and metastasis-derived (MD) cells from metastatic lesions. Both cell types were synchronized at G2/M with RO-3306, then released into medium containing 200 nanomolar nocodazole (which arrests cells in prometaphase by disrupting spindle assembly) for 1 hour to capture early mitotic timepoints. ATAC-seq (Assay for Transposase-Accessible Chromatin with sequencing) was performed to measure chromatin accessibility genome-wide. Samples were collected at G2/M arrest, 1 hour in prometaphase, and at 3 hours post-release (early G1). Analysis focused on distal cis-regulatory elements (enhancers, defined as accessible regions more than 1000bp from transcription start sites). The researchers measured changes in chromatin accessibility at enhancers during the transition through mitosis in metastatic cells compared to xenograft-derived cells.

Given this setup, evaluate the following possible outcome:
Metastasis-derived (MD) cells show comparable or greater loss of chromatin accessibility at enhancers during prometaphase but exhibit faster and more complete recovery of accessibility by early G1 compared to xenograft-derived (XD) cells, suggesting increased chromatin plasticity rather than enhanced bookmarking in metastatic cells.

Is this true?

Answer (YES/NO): NO